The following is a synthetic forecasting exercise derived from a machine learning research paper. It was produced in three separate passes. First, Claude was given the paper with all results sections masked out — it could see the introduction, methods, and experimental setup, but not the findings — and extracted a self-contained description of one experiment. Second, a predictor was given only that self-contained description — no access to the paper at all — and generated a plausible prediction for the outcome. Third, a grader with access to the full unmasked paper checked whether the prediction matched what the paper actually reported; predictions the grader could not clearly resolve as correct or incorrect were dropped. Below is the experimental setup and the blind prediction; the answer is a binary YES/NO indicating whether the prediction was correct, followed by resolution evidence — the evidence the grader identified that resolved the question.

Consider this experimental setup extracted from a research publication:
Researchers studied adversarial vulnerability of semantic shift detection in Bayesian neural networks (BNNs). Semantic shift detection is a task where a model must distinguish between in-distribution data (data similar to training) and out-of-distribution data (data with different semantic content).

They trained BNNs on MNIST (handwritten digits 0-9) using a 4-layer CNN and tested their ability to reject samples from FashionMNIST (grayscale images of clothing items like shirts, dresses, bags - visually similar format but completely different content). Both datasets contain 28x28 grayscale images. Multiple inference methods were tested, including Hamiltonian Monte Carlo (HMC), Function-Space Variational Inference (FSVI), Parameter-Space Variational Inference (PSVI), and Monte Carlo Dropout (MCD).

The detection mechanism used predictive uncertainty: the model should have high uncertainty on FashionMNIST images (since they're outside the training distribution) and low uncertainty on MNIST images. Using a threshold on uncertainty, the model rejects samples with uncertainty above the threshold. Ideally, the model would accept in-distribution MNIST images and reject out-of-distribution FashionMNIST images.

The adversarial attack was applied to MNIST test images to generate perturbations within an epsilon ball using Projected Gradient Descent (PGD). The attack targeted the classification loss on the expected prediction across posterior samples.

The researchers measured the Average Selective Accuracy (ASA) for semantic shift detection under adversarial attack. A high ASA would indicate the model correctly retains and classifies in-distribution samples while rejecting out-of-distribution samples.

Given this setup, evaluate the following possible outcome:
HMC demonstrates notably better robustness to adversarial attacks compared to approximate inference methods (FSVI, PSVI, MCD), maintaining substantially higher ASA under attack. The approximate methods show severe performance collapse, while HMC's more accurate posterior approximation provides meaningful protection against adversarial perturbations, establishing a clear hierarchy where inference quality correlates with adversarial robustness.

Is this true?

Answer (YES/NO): NO